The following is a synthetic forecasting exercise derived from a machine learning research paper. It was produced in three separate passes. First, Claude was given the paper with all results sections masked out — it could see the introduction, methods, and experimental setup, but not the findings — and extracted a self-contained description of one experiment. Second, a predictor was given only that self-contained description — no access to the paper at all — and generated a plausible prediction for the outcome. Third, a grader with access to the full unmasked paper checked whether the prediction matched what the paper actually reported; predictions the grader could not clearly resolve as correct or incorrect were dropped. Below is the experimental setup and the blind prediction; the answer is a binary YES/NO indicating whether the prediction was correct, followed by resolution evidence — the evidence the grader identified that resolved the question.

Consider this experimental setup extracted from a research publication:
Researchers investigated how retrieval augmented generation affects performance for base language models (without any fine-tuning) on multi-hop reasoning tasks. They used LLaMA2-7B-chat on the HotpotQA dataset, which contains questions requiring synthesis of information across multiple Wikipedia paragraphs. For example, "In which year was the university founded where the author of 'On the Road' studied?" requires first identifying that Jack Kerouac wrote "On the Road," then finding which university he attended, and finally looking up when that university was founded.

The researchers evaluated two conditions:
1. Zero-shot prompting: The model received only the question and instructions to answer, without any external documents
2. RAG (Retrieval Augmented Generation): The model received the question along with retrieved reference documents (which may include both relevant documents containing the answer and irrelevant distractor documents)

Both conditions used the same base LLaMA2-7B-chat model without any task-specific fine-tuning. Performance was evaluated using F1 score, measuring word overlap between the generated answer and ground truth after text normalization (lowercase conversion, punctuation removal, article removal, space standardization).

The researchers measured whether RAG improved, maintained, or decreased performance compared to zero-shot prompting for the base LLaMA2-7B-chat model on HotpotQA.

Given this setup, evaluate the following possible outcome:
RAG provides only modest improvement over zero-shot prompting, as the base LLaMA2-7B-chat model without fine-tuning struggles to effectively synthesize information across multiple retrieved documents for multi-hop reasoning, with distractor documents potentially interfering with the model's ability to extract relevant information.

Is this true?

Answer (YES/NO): NO